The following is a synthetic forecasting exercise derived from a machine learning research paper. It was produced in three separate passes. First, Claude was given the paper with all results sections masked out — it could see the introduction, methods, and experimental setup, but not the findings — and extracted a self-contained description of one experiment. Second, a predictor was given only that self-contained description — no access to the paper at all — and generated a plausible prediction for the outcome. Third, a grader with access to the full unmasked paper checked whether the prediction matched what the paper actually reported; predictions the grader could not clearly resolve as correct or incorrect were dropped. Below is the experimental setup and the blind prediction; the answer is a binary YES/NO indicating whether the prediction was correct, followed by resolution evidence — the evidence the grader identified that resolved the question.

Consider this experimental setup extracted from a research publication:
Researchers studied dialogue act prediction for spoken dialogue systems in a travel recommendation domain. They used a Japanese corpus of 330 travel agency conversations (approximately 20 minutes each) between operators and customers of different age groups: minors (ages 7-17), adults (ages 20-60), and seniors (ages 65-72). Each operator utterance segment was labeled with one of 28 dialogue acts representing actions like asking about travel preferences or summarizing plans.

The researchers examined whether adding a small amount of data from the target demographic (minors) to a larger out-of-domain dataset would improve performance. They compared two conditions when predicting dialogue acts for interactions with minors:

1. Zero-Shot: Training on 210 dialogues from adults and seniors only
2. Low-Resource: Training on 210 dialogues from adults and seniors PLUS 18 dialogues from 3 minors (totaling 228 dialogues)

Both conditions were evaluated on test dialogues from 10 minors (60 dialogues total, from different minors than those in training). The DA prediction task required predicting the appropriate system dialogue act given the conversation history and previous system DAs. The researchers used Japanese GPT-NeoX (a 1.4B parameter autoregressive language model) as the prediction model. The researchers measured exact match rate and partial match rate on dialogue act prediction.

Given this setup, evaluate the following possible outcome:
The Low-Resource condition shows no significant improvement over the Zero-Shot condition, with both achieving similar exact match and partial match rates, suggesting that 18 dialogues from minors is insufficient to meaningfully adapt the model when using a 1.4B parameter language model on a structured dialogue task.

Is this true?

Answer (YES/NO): NO